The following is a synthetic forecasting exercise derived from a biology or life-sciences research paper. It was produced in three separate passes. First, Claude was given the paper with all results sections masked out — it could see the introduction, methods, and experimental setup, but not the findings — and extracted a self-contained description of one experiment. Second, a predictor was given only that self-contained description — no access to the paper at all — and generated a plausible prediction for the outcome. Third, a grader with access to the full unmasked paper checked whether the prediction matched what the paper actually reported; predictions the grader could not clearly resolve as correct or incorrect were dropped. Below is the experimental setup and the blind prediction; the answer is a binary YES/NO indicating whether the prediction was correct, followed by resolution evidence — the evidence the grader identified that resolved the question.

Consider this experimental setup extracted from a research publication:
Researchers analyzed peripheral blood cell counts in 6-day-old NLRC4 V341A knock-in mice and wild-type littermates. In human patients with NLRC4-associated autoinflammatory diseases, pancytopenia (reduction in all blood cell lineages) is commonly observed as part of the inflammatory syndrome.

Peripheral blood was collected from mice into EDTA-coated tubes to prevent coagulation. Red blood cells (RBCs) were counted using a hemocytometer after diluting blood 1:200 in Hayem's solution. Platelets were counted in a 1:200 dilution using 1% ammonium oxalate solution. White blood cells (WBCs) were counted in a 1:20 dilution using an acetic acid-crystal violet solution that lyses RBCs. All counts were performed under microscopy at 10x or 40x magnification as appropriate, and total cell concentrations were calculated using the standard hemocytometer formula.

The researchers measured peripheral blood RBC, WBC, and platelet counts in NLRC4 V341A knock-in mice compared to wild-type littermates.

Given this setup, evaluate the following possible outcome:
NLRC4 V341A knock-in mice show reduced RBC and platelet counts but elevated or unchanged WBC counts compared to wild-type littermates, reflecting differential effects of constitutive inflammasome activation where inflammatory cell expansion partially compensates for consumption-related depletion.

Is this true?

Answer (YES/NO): NO